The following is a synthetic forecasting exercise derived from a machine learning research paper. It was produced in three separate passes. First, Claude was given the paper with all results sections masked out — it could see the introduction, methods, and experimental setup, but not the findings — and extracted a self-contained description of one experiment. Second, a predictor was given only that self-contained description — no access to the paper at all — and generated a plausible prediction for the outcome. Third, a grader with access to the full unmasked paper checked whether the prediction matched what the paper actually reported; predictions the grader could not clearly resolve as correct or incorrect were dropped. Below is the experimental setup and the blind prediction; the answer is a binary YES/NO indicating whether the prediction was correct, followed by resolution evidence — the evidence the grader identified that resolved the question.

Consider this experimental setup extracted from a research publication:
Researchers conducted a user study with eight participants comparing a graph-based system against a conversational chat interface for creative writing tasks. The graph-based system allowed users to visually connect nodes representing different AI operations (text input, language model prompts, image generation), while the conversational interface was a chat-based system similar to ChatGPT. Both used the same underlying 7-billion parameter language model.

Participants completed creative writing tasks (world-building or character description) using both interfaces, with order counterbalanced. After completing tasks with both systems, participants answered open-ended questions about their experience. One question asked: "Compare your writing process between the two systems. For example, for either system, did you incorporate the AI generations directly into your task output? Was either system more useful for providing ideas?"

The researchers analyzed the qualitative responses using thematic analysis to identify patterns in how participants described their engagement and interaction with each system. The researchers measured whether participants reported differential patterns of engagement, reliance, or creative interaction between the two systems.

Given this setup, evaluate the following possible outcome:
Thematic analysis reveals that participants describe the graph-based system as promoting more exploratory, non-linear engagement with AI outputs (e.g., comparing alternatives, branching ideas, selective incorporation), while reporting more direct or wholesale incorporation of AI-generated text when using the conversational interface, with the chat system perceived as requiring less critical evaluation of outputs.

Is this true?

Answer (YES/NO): NO